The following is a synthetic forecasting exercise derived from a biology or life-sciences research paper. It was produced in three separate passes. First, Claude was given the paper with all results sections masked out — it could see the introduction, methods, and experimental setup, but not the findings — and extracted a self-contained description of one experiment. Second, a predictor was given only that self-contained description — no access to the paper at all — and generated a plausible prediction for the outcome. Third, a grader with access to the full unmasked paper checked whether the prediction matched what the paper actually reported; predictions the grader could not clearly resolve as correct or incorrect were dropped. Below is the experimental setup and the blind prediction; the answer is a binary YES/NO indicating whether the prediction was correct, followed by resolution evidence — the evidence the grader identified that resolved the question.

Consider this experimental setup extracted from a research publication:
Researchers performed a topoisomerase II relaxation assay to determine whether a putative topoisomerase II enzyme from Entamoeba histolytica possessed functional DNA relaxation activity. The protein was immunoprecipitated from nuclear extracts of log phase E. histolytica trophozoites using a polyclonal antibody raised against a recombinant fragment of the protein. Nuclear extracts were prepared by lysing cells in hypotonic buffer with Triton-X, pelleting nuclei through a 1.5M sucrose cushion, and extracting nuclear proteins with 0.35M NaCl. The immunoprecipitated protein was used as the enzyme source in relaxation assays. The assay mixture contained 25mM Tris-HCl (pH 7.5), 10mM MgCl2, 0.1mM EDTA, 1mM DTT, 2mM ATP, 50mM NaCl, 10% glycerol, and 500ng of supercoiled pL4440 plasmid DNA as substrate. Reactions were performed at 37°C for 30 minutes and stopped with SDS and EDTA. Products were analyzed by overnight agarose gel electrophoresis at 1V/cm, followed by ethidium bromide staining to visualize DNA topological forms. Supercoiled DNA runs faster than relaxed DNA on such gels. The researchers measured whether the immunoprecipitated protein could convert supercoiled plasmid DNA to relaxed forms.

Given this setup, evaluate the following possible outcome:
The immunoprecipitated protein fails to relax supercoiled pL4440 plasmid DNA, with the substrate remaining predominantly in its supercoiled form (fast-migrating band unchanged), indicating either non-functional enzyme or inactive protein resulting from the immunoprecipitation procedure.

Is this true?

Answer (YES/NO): NO